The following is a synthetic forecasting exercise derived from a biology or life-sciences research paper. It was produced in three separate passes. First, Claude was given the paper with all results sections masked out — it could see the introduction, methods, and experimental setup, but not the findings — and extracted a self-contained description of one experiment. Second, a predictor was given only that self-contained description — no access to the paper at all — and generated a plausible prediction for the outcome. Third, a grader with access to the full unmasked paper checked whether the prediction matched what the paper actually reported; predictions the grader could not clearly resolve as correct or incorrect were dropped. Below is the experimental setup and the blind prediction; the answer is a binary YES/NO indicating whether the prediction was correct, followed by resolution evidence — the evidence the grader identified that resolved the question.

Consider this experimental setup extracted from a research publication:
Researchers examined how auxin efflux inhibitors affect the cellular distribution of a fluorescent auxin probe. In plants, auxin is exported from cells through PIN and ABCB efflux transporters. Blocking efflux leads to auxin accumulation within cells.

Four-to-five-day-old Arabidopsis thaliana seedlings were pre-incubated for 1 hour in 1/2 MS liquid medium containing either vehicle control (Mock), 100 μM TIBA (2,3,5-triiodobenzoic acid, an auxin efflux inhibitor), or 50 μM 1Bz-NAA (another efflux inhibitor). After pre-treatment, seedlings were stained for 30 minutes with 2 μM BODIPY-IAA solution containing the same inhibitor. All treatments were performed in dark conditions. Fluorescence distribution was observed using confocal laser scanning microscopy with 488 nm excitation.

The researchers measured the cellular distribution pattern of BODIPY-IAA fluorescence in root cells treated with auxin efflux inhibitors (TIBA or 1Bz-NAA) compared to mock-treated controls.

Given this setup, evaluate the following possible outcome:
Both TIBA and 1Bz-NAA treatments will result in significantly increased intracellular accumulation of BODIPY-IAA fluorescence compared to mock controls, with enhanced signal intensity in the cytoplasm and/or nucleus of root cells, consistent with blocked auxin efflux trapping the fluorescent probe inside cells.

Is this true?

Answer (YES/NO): NO